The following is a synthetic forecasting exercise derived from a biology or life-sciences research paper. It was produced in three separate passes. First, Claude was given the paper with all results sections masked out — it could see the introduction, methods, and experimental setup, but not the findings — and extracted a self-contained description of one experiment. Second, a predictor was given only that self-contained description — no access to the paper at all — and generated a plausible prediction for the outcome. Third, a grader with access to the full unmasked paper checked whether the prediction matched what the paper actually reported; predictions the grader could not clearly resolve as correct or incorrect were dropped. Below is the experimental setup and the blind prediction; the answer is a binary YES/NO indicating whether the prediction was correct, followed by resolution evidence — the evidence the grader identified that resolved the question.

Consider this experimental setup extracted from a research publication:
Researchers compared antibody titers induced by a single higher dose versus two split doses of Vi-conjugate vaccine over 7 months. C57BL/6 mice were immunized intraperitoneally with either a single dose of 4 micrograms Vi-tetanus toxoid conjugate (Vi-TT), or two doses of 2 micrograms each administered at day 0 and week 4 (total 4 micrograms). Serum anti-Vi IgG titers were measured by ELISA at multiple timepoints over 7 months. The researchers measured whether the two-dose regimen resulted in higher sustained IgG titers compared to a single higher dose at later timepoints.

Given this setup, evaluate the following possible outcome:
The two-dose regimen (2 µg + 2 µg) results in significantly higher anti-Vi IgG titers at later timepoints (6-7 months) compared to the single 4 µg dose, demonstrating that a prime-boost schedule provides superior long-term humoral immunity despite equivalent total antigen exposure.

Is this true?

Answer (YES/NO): YES